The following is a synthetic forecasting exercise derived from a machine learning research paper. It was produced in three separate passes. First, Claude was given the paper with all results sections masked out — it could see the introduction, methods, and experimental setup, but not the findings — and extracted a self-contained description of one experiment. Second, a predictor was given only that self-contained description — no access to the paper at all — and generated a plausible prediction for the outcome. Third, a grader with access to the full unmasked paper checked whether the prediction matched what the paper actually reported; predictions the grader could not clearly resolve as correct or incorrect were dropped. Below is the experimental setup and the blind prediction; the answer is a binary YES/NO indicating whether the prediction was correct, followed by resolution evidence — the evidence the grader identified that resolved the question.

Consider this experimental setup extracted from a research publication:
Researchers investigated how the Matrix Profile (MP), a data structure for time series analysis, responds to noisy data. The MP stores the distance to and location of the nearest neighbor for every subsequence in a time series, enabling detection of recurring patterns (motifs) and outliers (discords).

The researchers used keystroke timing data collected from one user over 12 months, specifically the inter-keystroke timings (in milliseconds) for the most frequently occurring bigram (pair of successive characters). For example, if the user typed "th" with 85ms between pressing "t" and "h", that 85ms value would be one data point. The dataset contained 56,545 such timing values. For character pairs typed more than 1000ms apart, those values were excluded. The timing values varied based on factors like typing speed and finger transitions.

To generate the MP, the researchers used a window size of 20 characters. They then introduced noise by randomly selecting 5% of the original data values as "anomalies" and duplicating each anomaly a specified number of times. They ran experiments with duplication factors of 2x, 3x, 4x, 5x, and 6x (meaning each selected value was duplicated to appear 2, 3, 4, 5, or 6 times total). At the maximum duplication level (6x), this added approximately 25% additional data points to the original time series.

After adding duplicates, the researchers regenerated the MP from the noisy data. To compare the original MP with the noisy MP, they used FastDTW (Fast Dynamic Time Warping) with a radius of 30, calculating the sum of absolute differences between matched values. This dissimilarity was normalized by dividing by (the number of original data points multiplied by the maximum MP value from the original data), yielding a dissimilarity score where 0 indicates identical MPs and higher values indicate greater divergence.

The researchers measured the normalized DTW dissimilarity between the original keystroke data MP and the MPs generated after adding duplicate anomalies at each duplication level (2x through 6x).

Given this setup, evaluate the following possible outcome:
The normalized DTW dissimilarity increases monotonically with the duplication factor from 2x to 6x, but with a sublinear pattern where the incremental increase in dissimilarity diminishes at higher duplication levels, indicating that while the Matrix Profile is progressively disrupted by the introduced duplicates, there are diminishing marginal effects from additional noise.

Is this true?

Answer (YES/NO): NO